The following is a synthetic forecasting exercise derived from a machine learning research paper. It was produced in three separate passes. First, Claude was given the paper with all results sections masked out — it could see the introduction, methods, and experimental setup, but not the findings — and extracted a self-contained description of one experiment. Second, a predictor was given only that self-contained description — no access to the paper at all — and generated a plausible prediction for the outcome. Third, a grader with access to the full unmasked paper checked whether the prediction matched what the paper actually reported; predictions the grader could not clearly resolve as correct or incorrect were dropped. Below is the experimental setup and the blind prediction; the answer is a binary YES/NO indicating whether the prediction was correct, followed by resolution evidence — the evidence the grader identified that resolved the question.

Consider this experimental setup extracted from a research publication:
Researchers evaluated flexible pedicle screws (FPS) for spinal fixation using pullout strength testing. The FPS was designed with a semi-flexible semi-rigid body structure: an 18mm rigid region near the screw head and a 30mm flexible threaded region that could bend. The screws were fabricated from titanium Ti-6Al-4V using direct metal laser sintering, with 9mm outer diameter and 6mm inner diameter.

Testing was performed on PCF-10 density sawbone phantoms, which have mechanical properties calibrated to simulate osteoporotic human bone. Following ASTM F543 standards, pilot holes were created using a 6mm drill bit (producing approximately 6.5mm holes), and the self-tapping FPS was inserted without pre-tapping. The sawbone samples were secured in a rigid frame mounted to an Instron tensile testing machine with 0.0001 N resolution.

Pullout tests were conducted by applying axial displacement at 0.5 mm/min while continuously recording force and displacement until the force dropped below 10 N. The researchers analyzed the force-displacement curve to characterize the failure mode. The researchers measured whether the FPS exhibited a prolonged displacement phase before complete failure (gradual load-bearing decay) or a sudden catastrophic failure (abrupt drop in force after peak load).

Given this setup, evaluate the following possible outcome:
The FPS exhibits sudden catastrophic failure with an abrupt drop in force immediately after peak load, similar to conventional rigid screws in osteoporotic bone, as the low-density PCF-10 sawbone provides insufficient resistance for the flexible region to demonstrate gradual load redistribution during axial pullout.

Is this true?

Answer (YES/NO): NO